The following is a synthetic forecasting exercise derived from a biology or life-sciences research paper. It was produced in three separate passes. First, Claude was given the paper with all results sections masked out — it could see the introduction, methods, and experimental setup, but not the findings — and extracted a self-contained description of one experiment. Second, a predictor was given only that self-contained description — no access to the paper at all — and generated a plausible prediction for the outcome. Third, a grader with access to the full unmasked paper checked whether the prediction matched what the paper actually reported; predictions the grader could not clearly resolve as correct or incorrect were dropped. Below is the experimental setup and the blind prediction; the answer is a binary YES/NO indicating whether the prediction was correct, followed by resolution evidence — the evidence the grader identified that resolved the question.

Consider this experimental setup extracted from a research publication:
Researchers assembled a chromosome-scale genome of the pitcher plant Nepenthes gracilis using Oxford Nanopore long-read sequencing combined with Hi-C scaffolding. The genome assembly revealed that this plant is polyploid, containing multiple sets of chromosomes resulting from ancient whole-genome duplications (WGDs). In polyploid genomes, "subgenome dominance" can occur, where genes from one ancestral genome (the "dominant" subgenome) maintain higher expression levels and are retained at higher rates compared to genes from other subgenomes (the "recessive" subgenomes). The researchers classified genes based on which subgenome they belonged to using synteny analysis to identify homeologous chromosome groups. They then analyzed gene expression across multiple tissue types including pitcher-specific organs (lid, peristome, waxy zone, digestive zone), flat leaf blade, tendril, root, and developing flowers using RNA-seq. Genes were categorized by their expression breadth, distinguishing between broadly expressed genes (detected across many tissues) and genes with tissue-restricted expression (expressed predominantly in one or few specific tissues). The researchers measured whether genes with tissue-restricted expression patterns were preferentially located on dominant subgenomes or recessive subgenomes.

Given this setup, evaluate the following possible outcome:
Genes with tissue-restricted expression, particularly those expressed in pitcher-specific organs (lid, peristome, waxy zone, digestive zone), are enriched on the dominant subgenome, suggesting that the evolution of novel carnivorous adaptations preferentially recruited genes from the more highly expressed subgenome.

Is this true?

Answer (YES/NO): NO